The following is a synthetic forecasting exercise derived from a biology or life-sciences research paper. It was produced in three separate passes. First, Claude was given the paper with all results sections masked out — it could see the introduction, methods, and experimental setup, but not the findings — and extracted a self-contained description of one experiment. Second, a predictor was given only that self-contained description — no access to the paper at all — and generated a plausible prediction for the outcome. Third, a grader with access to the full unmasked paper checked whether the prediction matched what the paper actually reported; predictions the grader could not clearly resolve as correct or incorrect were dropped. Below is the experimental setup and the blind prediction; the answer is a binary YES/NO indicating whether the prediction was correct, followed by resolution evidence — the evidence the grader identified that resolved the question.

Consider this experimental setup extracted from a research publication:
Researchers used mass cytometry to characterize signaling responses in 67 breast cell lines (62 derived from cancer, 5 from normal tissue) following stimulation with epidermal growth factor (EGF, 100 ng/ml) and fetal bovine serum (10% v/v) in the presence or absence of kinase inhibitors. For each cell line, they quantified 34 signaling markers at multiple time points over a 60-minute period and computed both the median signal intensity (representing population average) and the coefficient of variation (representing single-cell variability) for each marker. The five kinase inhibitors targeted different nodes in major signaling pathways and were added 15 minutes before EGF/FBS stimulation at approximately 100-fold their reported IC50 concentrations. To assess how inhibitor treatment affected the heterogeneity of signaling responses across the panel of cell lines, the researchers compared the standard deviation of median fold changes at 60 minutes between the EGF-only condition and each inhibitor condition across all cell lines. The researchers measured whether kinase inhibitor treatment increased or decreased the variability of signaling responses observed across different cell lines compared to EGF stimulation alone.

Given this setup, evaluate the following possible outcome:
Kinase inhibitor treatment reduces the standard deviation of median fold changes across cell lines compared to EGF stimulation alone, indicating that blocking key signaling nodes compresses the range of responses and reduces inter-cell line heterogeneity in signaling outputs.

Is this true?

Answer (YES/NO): NO